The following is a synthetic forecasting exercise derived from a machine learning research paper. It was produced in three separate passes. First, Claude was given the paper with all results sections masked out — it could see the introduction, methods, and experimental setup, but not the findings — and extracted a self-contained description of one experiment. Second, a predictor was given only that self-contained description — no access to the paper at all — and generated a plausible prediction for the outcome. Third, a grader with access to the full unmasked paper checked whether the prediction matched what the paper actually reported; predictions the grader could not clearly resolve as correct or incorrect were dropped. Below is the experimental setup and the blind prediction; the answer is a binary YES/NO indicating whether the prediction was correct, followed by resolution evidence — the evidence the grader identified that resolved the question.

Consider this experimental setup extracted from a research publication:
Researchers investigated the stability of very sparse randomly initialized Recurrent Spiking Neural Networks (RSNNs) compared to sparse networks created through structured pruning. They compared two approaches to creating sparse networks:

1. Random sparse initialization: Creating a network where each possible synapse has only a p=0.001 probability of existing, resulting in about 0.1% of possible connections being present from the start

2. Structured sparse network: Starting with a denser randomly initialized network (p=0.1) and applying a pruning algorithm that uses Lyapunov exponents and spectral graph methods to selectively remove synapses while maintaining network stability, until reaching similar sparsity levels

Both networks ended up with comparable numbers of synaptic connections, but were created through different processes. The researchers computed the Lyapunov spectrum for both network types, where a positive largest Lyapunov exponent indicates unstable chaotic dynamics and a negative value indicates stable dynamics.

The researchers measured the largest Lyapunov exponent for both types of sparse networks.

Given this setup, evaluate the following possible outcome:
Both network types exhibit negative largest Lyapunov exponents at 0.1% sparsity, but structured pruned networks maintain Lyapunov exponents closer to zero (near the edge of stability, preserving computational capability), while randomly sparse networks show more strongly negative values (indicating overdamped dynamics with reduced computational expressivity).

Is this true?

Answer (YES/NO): NO